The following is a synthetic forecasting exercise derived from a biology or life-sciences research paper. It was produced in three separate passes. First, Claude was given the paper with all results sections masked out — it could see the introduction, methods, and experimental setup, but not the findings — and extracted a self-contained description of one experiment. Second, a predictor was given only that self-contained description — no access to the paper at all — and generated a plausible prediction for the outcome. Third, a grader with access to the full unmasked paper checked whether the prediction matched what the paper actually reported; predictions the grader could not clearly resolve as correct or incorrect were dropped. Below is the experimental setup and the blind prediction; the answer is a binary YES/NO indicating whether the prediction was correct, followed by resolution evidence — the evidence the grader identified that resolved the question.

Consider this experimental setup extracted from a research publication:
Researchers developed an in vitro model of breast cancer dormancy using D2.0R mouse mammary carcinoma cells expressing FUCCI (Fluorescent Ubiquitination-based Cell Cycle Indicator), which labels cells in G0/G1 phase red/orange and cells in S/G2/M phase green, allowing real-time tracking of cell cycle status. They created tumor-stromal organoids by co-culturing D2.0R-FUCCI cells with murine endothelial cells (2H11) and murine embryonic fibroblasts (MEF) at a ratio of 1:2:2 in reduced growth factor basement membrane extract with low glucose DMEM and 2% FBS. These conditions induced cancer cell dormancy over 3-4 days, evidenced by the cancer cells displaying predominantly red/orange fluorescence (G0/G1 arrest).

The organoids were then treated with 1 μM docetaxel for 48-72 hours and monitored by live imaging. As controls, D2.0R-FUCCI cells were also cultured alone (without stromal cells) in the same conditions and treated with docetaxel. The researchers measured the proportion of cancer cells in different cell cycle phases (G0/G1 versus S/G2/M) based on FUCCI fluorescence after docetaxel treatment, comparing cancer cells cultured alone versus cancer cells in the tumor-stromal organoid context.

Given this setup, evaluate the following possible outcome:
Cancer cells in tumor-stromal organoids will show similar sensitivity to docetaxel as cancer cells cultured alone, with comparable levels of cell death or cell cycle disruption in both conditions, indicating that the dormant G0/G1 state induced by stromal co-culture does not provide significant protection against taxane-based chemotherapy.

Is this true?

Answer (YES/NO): NO